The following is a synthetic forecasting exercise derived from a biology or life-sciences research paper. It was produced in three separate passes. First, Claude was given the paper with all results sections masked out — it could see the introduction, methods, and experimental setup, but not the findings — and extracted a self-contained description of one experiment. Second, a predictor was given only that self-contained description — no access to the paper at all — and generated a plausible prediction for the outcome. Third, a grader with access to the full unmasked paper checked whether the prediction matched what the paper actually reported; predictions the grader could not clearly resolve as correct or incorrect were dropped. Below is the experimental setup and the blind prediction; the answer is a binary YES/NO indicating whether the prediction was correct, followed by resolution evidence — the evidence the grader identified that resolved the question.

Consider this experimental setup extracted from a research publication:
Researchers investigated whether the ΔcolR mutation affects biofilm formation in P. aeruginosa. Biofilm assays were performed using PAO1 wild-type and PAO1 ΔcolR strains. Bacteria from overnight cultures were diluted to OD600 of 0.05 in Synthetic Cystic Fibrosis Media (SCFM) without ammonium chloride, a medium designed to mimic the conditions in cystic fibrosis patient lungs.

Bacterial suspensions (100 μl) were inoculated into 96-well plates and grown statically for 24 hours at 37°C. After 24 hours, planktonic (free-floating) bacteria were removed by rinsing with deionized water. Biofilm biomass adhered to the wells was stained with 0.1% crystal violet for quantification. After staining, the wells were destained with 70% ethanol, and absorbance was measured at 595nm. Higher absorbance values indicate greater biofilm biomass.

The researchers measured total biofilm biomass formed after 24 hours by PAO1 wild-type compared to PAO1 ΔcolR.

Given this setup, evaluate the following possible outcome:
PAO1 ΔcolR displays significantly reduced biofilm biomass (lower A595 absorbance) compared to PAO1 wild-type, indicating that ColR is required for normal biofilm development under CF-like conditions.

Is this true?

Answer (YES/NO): NO